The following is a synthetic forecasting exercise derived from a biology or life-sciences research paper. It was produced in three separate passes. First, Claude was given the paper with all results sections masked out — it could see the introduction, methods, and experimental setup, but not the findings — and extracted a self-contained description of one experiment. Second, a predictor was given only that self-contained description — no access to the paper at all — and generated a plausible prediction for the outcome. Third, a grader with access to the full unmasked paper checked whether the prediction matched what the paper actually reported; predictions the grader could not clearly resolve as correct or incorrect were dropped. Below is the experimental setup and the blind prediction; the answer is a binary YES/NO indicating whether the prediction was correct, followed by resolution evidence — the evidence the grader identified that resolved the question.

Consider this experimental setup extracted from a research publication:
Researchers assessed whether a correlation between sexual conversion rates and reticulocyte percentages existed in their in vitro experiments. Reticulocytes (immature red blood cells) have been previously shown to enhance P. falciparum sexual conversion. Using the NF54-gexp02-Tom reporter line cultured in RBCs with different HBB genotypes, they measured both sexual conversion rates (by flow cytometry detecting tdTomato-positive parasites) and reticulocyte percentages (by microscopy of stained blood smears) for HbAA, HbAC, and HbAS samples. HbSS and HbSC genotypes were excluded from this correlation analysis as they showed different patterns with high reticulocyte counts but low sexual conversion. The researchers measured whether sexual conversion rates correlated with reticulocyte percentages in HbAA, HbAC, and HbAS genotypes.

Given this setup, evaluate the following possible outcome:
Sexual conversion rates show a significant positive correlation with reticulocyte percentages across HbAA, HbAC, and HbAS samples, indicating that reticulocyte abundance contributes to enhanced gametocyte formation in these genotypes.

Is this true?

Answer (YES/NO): NO